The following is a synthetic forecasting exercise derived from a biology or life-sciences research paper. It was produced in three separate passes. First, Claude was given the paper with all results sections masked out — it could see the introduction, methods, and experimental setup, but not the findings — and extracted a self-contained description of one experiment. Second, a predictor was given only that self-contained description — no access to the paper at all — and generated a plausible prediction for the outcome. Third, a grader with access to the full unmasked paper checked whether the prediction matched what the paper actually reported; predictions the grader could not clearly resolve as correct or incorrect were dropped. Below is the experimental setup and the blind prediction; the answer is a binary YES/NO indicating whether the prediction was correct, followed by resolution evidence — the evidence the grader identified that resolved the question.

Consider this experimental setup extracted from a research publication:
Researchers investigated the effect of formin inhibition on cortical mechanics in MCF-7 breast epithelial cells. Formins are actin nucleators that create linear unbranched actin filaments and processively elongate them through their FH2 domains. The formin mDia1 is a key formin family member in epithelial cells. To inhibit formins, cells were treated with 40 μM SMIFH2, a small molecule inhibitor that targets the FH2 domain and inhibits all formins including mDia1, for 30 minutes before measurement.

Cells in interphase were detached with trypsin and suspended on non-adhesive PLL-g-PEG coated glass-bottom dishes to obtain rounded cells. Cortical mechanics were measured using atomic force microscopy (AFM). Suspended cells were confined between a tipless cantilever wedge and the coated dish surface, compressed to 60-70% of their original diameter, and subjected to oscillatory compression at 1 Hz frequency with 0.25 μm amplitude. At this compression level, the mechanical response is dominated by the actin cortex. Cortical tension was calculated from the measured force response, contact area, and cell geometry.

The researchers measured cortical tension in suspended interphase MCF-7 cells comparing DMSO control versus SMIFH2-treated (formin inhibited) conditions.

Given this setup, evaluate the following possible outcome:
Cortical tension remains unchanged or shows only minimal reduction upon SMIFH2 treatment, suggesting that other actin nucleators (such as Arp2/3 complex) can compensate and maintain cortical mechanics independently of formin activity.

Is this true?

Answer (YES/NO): NO